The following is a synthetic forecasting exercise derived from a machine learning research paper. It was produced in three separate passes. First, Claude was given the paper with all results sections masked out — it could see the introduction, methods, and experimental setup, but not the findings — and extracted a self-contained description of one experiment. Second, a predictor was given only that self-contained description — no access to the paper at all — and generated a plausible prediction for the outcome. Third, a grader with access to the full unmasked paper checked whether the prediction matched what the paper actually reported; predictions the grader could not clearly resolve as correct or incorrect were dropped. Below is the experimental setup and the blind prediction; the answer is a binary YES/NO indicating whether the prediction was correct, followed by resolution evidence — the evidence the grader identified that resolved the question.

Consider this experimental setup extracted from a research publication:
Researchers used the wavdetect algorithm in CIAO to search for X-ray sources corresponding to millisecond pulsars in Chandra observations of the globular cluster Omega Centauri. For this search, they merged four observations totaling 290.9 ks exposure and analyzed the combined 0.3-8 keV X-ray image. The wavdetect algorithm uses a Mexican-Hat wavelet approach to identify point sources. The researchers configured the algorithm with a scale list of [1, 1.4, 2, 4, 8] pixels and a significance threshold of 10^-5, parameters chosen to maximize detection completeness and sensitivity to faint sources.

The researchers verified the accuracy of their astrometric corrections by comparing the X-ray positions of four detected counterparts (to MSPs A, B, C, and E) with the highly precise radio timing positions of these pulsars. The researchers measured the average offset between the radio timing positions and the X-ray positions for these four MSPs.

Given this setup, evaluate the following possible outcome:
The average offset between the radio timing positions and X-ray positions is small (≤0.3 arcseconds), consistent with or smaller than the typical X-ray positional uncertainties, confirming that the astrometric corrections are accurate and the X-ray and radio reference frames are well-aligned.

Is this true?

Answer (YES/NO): YES